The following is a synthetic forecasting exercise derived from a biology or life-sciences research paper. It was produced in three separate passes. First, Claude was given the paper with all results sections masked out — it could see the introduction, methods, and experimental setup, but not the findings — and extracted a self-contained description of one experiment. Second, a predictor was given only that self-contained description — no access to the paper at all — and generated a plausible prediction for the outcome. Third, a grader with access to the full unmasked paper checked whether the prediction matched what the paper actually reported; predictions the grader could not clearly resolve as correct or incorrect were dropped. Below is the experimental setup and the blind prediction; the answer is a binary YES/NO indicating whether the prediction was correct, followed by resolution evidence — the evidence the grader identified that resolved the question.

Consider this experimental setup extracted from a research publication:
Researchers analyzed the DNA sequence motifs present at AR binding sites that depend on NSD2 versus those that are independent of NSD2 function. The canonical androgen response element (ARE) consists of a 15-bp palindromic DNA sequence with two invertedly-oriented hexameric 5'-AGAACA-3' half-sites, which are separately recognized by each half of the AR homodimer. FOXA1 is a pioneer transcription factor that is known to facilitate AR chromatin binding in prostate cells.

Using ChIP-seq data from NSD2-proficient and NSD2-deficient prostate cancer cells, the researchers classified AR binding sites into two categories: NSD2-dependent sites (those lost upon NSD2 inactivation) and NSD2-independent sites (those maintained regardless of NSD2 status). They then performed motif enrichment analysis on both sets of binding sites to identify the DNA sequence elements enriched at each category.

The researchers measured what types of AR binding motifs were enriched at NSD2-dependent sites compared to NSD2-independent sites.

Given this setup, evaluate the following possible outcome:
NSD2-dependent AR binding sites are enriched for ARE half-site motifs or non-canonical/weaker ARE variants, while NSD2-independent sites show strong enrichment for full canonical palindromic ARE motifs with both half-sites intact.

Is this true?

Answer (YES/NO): YES